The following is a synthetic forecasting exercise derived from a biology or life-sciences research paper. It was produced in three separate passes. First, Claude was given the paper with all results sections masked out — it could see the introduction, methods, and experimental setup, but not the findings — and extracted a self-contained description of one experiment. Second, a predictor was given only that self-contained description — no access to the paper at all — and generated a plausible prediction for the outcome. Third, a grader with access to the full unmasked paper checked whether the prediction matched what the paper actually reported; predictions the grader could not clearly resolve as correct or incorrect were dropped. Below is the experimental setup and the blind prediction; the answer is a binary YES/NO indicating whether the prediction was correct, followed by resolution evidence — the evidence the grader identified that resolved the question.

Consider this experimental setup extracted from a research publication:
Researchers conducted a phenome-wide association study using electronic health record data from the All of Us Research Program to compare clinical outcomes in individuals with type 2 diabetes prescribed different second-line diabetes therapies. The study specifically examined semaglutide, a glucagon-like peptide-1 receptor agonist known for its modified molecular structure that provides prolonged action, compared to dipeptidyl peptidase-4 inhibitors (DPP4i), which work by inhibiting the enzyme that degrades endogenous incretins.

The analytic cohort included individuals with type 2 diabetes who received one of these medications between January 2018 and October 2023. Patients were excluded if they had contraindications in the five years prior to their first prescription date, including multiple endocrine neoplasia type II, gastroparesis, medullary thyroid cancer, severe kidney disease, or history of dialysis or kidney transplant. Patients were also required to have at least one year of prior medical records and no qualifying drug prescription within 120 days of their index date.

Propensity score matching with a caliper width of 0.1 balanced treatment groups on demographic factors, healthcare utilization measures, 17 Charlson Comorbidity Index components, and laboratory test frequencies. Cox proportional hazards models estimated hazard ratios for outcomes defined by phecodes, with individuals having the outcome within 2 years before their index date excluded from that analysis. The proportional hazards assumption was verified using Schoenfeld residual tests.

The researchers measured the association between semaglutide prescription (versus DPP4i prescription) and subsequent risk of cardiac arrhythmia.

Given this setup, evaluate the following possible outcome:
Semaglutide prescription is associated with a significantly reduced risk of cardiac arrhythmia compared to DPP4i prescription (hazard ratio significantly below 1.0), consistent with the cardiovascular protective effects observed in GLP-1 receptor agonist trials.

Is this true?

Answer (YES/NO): NO